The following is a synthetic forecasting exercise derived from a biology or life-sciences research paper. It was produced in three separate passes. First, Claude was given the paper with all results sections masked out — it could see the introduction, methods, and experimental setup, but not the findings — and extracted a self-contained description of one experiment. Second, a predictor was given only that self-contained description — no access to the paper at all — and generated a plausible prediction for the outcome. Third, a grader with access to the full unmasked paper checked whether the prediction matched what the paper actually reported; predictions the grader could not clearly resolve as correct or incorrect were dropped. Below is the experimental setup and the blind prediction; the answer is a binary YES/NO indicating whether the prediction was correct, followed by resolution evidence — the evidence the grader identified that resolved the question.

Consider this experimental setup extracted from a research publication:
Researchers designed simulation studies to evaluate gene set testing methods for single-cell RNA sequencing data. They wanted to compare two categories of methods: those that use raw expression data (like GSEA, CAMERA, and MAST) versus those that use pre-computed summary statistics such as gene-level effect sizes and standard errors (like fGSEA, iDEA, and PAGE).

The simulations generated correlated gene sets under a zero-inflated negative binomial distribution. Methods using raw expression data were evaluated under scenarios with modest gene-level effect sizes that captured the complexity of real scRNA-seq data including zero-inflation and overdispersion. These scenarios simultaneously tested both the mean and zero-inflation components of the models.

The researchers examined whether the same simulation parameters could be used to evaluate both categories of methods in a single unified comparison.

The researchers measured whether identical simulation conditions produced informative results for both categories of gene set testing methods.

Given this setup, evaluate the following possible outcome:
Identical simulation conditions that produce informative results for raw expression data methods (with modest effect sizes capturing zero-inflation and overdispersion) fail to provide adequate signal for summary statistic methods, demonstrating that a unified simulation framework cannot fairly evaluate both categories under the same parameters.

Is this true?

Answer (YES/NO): YES